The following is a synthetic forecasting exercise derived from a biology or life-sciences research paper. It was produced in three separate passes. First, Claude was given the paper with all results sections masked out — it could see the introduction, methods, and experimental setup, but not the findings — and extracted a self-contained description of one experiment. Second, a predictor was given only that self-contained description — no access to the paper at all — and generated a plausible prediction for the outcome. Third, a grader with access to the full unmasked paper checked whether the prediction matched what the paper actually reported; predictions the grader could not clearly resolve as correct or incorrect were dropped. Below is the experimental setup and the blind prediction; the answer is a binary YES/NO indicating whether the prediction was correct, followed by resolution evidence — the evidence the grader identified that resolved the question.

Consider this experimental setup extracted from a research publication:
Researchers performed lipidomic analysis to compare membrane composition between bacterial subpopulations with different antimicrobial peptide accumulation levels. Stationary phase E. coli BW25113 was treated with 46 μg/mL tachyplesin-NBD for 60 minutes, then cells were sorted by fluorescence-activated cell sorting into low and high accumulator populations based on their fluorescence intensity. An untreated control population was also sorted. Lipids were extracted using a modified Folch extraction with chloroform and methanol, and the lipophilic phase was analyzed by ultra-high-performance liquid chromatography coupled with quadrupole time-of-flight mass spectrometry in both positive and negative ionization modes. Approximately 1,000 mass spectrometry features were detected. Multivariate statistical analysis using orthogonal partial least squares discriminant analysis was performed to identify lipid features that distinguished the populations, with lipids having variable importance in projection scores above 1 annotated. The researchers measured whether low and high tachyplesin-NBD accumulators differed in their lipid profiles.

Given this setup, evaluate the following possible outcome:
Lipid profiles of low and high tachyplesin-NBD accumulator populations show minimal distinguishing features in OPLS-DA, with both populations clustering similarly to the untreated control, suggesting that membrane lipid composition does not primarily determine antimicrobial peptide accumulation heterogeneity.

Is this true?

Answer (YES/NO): NO